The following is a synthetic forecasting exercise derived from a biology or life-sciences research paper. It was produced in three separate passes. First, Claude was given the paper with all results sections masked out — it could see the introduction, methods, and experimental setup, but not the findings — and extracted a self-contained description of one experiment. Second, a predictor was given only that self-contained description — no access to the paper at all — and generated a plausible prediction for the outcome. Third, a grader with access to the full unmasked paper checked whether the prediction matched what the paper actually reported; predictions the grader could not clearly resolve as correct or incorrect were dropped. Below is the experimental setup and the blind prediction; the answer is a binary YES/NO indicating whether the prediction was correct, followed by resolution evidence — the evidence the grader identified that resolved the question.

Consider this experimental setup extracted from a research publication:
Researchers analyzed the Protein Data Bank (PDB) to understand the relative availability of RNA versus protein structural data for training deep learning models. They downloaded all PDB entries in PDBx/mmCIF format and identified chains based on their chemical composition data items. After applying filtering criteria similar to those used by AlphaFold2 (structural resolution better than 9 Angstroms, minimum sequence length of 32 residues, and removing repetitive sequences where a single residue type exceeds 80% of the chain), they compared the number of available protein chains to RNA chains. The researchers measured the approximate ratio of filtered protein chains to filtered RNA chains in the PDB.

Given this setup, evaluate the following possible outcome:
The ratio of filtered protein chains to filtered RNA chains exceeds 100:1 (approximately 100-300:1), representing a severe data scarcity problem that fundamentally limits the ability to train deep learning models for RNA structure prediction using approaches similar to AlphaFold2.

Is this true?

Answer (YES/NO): NO